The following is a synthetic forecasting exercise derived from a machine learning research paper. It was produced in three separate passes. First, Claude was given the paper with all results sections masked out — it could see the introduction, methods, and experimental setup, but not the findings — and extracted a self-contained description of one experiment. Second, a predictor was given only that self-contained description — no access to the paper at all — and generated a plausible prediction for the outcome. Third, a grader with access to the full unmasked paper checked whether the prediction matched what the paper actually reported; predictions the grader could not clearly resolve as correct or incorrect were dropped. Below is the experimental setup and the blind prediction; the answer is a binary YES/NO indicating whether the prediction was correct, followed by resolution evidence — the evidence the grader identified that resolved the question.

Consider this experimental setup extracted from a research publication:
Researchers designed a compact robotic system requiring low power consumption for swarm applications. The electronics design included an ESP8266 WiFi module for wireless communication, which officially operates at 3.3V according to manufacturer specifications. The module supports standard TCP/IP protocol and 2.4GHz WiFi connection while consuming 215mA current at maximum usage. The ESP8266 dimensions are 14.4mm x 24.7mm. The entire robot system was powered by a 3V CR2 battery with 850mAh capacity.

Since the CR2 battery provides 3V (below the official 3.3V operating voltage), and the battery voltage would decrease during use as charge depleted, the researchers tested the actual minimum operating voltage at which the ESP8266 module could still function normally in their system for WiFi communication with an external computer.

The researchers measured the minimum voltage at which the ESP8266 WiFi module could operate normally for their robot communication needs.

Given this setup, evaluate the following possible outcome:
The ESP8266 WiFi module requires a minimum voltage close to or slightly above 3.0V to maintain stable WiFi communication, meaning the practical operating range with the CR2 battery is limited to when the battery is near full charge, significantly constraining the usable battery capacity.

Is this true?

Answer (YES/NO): NO